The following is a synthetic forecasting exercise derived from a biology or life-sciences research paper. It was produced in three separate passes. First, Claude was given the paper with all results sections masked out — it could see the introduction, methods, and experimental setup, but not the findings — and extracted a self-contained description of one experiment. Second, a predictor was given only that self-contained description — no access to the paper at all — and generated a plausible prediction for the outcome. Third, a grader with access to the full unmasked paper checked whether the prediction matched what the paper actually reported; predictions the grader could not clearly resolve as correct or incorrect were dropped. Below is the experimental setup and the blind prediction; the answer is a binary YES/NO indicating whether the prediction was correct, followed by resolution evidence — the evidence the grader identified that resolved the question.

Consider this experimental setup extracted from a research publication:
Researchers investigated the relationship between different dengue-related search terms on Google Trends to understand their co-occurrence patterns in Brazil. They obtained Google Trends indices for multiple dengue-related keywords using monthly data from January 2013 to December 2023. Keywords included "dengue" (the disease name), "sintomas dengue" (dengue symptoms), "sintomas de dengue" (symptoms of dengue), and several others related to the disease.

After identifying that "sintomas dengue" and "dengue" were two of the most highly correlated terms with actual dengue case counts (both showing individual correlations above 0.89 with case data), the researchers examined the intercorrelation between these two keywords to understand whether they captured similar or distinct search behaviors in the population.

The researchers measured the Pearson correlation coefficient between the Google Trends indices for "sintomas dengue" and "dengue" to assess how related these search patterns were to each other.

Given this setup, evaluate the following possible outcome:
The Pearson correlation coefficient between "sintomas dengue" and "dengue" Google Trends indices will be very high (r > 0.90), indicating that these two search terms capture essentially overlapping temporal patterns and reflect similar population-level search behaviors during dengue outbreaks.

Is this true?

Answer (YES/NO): YES